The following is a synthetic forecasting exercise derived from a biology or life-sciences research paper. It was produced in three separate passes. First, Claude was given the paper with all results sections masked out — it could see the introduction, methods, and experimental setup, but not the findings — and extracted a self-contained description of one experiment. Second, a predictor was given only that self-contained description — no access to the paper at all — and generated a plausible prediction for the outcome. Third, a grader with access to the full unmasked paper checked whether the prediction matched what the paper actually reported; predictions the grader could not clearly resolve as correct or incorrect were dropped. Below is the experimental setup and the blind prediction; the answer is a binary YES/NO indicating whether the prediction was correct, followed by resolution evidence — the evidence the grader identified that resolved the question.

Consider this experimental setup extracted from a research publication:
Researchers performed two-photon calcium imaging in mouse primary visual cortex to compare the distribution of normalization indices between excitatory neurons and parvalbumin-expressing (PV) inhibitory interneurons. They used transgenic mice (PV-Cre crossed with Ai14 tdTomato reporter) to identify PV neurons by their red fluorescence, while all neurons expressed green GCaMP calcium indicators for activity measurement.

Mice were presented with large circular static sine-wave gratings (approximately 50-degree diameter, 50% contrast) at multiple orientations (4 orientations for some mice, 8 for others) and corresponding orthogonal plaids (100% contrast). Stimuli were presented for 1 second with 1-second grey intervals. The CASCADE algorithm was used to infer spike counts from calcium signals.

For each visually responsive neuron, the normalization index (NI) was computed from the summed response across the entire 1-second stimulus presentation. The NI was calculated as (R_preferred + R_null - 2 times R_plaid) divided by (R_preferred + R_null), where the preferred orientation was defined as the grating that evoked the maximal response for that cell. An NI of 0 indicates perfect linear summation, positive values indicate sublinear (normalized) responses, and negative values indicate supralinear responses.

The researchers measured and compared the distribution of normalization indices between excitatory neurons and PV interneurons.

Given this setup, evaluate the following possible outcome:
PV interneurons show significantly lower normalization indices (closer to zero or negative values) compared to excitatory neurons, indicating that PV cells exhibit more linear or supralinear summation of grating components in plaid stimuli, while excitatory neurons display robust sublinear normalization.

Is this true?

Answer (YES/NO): NO